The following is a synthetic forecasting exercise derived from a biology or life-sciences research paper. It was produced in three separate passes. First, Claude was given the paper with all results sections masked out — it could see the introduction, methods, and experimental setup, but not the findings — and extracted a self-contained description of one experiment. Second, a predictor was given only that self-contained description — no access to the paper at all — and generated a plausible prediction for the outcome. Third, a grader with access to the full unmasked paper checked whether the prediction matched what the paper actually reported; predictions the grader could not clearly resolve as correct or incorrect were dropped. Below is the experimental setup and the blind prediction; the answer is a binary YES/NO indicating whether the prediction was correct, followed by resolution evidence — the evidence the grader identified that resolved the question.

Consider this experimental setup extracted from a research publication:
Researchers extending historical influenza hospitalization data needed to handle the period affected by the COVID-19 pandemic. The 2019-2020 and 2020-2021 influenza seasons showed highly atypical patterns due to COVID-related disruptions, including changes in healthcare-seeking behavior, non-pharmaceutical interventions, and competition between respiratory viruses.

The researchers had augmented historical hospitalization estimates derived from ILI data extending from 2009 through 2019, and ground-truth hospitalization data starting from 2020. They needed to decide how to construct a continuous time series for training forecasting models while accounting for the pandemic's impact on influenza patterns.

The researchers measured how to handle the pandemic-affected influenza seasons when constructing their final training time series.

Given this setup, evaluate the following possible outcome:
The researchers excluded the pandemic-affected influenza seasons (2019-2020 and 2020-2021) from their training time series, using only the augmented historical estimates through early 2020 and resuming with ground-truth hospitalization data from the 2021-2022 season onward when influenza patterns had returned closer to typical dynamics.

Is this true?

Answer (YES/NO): NO